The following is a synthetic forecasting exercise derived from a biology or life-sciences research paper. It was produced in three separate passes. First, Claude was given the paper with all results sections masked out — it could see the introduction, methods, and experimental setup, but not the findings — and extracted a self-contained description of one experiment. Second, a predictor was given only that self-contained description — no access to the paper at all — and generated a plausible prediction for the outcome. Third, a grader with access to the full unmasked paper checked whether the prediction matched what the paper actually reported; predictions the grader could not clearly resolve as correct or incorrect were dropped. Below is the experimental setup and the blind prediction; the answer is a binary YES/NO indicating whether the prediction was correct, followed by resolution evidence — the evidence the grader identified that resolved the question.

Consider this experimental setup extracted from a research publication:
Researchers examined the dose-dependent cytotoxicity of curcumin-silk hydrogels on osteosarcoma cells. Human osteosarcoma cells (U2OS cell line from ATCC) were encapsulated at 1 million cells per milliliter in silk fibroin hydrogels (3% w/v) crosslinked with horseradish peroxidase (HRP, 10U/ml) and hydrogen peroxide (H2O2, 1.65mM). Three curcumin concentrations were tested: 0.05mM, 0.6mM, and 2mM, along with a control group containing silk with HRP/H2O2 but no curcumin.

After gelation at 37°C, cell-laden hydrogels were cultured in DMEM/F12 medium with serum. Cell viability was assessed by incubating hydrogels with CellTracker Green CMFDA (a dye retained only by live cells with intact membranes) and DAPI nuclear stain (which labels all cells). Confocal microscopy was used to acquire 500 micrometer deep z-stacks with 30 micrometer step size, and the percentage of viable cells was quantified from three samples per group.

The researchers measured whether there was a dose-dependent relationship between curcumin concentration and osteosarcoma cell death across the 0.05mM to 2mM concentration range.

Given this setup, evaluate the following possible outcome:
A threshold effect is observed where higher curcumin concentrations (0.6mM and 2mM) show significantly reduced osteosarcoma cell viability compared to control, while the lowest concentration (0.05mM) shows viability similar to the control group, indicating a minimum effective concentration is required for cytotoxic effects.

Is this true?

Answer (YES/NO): NO